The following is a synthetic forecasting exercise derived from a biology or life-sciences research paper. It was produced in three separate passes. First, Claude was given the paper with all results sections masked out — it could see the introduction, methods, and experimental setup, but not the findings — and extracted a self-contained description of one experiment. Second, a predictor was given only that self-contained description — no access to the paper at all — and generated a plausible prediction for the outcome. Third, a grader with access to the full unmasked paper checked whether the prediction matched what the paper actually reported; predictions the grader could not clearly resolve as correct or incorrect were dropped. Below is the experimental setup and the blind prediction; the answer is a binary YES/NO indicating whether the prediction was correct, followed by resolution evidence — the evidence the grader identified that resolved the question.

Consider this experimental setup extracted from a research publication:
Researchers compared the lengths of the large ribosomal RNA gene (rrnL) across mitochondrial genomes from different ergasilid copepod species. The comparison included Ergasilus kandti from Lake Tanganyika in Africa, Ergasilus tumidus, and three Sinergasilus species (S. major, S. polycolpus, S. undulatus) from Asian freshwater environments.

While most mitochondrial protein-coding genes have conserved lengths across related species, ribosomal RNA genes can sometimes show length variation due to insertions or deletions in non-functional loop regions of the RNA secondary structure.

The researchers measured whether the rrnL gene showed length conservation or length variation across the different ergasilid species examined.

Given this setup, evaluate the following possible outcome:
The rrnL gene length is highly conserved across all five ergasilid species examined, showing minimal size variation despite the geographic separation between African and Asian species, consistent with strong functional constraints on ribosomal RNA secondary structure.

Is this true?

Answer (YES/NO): NO